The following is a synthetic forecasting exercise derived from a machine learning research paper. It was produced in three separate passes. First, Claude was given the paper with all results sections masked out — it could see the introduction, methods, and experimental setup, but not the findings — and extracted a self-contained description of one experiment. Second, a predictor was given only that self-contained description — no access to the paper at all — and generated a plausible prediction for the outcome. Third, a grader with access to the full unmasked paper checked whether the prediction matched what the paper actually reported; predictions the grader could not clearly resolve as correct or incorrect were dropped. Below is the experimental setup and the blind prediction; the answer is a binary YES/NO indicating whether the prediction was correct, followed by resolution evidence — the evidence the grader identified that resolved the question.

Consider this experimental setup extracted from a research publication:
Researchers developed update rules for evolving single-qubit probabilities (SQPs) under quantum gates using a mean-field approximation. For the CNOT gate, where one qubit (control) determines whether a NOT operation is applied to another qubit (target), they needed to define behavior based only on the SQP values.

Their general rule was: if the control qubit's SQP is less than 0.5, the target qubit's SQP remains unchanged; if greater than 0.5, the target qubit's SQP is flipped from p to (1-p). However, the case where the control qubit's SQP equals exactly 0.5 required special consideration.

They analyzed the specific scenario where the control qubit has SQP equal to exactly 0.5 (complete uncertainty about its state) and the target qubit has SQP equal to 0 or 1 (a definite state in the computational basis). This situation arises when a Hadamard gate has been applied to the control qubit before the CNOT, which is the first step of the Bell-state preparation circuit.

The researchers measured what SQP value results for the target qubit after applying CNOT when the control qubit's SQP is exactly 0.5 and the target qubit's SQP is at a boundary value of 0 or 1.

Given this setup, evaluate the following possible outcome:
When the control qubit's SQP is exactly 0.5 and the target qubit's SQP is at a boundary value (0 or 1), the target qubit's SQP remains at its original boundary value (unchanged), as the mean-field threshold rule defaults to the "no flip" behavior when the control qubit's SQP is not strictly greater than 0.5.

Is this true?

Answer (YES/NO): NO